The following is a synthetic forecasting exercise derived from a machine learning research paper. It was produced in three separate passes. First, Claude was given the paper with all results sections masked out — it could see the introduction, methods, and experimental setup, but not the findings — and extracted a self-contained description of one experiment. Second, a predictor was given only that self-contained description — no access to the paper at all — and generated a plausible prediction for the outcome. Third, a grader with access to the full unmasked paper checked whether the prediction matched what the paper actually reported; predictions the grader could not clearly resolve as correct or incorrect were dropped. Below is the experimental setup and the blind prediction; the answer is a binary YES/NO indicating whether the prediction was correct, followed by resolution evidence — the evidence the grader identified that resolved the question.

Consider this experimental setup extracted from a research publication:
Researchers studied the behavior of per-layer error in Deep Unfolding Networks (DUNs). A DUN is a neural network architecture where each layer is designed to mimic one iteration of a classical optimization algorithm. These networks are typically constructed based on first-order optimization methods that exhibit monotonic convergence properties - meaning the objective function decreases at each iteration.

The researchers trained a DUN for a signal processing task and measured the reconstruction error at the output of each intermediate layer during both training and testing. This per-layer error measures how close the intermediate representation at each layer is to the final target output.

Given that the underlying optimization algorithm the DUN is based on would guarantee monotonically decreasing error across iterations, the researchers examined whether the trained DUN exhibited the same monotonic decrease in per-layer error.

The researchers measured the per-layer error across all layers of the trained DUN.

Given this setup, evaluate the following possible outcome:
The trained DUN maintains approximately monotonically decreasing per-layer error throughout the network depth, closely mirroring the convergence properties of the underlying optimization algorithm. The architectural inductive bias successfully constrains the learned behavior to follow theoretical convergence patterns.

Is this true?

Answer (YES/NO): NO